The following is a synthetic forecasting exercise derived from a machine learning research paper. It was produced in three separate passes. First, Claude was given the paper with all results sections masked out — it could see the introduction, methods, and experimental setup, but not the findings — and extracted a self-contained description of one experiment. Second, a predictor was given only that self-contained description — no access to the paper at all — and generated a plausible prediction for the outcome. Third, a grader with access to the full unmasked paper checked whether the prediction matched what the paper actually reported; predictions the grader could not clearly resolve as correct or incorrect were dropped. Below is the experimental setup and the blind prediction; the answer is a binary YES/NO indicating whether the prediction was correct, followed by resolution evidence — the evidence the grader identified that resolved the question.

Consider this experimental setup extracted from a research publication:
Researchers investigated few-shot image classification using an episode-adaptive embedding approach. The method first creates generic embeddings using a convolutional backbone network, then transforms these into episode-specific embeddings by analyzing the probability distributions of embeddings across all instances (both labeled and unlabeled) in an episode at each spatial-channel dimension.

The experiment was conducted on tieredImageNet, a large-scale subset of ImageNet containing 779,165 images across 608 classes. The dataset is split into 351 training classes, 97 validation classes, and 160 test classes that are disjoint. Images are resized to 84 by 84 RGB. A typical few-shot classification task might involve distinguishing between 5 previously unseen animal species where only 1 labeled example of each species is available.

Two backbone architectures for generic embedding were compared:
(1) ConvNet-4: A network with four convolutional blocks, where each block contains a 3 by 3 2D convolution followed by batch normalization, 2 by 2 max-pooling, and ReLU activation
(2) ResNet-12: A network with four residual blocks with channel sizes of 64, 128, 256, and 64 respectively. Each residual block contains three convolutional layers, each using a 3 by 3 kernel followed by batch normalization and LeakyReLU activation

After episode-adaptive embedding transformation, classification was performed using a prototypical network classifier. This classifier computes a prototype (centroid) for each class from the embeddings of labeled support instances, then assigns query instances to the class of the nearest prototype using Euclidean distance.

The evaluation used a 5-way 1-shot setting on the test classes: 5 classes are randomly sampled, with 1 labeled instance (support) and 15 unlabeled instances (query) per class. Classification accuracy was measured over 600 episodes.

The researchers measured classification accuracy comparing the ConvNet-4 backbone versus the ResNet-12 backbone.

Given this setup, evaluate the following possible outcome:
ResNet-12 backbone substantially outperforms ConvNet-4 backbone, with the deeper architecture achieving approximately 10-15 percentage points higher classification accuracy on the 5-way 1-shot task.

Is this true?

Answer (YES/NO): NO